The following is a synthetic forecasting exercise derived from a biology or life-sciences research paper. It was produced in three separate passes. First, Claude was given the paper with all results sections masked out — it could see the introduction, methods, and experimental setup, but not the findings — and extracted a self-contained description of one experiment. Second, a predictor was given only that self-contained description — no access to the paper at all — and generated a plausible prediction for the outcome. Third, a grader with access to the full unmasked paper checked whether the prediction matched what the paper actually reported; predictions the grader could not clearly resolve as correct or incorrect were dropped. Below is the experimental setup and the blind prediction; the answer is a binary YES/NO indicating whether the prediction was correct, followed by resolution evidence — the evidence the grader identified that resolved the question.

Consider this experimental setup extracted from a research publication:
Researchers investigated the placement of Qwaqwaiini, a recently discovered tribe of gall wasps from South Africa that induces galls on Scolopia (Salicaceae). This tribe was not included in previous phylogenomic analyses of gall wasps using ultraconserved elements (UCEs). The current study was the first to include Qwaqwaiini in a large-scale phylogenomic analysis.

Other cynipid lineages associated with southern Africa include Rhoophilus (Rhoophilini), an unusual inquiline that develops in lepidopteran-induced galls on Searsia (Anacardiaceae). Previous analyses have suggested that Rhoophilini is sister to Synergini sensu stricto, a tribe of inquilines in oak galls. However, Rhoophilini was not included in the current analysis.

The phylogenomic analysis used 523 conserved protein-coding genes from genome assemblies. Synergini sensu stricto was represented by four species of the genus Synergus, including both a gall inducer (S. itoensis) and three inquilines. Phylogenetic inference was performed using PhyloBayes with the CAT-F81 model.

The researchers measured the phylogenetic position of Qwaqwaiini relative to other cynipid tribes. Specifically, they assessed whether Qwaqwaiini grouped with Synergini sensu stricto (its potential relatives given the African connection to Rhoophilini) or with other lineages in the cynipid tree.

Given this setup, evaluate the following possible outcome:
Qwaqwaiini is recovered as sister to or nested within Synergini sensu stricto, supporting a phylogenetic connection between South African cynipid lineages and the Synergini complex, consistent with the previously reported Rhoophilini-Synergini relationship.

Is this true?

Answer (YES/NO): NO